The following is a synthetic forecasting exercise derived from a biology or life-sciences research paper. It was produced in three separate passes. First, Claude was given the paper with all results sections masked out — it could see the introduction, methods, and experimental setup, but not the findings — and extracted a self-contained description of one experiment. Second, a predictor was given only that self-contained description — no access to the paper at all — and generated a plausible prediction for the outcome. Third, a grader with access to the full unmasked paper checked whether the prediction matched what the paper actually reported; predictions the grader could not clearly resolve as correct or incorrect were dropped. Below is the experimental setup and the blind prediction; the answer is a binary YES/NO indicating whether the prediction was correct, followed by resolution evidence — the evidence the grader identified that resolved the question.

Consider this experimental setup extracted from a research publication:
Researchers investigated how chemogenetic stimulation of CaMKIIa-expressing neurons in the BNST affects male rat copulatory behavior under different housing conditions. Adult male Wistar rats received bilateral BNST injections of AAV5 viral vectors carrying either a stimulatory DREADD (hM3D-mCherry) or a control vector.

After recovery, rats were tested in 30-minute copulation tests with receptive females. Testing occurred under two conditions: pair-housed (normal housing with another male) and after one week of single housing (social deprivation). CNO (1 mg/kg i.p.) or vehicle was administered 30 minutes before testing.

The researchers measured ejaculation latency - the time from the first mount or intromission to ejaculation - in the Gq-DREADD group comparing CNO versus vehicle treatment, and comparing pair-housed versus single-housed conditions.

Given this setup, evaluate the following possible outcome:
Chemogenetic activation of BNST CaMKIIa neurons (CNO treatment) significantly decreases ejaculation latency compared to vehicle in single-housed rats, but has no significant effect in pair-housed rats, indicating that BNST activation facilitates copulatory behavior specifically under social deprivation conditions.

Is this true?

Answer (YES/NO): NO